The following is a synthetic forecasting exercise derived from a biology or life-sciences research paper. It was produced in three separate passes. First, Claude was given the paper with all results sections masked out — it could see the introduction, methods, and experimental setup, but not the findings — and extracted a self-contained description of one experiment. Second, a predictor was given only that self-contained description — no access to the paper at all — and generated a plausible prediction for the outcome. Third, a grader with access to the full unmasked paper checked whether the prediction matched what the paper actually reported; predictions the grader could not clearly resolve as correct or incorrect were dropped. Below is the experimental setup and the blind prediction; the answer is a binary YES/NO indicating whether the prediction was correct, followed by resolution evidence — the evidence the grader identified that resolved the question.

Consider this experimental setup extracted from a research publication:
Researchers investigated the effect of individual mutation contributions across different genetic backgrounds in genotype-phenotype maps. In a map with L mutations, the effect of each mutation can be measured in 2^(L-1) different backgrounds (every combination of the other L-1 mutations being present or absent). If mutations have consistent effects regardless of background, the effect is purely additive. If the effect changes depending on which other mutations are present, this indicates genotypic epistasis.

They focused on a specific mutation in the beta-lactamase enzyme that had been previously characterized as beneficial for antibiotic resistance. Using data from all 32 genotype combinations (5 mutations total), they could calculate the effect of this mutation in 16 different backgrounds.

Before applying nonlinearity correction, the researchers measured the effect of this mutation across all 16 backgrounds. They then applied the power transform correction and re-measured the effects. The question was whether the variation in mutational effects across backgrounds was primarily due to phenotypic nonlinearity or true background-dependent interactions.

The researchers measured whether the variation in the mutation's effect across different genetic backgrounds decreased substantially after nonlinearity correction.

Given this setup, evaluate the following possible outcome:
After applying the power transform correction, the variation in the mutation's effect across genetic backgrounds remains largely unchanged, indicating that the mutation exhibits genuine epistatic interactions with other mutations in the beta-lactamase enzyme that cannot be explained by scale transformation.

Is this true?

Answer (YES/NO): NO